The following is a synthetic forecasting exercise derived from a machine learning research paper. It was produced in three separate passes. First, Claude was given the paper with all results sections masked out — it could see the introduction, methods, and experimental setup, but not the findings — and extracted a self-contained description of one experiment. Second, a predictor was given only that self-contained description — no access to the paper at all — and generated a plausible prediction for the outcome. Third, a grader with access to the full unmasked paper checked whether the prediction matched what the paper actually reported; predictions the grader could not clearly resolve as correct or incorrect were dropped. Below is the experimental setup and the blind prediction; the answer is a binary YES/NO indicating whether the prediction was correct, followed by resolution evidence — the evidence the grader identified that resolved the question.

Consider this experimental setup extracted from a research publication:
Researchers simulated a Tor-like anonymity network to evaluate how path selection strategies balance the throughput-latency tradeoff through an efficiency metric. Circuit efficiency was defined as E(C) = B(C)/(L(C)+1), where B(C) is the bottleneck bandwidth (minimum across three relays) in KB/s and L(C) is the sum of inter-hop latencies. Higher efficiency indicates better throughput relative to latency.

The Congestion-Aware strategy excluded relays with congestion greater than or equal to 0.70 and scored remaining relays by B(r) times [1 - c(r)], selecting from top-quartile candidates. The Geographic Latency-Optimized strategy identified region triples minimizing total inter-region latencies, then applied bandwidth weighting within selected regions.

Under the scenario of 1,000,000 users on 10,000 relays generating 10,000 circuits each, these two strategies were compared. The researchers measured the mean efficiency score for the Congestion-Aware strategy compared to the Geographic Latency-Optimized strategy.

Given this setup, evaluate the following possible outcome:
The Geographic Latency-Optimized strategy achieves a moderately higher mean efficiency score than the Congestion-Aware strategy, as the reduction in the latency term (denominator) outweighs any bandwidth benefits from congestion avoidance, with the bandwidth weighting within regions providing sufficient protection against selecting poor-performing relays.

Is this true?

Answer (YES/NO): NO